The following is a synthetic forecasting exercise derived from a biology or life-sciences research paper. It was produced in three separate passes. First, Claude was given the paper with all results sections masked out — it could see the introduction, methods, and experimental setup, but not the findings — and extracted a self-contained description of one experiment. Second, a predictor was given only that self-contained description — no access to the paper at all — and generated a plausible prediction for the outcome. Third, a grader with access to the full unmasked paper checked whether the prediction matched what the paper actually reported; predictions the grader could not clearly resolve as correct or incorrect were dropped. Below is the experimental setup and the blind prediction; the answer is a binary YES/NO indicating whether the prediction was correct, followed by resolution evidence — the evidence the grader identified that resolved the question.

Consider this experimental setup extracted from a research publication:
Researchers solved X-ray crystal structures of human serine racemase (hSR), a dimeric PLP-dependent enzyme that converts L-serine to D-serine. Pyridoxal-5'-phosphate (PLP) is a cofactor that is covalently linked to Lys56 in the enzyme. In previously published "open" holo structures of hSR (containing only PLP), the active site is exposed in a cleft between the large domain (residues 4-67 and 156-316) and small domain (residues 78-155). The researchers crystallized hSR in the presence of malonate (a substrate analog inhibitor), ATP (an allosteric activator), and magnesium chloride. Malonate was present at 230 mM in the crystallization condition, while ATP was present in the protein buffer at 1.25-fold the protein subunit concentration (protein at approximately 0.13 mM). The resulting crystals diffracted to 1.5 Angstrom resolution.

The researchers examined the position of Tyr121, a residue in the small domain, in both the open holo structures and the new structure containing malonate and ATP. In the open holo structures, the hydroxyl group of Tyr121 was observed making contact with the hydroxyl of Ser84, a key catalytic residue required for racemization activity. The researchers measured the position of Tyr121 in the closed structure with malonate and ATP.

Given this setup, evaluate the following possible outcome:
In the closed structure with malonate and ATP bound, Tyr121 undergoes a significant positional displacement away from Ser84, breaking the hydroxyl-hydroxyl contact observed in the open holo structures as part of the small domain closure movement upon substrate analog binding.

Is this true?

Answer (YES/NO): YES